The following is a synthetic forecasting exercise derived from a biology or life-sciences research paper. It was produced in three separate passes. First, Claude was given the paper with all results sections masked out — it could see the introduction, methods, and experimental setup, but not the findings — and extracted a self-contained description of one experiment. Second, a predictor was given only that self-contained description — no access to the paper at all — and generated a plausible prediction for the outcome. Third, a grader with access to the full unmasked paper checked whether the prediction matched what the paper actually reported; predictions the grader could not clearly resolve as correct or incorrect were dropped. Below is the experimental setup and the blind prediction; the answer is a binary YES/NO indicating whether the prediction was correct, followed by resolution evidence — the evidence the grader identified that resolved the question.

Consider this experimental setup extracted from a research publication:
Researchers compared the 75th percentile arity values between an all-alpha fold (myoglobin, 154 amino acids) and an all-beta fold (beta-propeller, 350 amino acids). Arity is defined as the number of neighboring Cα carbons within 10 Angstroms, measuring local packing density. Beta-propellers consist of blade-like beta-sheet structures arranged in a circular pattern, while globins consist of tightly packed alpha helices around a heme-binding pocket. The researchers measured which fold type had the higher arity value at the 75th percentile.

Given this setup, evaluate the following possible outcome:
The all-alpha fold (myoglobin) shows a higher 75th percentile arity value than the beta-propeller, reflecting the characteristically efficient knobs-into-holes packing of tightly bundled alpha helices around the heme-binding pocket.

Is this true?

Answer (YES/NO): NO